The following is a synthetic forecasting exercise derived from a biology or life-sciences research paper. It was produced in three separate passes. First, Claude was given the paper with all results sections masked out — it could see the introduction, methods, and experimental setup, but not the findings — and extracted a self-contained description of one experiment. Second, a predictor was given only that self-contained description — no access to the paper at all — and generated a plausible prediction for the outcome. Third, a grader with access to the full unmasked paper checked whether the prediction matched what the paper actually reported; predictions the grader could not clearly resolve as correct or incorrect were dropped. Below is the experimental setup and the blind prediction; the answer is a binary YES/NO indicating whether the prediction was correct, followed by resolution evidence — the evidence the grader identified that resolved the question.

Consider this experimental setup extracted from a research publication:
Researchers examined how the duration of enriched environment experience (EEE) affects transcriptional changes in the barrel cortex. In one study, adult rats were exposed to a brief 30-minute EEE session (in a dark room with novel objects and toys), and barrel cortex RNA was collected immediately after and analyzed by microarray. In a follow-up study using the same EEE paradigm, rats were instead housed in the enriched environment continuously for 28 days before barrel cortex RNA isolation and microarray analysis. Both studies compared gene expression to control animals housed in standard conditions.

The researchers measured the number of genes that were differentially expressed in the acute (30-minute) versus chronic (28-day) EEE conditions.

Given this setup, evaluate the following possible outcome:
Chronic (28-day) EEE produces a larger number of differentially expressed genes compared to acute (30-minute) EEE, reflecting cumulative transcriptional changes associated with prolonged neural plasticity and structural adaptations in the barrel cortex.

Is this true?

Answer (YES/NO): NO